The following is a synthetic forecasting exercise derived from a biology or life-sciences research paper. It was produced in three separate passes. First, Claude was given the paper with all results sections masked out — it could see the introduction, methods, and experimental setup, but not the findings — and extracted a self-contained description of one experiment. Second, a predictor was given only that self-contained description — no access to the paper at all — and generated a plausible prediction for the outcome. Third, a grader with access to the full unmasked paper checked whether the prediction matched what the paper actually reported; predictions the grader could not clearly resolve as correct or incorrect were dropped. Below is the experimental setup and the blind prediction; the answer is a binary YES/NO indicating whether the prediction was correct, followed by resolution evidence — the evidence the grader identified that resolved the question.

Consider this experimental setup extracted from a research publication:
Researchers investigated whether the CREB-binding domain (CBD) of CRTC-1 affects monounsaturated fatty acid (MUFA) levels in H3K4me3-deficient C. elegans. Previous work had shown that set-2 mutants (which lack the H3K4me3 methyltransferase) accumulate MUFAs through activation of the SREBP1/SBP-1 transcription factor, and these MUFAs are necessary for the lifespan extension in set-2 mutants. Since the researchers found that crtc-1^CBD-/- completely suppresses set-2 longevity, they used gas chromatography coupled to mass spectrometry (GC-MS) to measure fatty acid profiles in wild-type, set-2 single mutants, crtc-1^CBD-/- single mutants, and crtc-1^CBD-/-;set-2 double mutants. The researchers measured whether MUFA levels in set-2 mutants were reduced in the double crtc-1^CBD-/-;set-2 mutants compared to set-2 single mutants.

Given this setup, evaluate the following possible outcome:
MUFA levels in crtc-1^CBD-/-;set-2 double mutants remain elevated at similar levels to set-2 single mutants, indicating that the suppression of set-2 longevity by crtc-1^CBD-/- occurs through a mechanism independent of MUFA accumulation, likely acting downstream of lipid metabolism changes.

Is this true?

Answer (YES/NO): YES